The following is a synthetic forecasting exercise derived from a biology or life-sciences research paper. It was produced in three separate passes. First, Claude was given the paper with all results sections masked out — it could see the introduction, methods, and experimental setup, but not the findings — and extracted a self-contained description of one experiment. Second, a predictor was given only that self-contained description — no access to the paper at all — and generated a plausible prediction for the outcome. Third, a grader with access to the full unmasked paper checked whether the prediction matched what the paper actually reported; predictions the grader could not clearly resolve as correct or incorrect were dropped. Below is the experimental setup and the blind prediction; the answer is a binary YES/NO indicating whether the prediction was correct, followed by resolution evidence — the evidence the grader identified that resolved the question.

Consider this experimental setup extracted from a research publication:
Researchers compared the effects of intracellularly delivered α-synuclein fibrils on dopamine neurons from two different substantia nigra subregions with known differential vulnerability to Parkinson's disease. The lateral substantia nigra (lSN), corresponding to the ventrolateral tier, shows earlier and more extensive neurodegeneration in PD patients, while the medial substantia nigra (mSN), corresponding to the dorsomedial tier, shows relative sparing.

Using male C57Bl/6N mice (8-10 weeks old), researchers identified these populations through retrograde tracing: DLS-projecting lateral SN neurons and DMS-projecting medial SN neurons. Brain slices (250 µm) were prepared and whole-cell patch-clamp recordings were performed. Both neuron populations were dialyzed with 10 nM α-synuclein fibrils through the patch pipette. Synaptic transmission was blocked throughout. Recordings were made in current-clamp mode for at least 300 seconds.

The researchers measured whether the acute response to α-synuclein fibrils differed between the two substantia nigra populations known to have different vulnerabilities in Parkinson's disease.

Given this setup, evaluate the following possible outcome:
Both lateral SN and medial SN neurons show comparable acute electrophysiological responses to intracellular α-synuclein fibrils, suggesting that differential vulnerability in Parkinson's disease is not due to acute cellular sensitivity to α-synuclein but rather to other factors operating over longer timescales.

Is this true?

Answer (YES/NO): NO